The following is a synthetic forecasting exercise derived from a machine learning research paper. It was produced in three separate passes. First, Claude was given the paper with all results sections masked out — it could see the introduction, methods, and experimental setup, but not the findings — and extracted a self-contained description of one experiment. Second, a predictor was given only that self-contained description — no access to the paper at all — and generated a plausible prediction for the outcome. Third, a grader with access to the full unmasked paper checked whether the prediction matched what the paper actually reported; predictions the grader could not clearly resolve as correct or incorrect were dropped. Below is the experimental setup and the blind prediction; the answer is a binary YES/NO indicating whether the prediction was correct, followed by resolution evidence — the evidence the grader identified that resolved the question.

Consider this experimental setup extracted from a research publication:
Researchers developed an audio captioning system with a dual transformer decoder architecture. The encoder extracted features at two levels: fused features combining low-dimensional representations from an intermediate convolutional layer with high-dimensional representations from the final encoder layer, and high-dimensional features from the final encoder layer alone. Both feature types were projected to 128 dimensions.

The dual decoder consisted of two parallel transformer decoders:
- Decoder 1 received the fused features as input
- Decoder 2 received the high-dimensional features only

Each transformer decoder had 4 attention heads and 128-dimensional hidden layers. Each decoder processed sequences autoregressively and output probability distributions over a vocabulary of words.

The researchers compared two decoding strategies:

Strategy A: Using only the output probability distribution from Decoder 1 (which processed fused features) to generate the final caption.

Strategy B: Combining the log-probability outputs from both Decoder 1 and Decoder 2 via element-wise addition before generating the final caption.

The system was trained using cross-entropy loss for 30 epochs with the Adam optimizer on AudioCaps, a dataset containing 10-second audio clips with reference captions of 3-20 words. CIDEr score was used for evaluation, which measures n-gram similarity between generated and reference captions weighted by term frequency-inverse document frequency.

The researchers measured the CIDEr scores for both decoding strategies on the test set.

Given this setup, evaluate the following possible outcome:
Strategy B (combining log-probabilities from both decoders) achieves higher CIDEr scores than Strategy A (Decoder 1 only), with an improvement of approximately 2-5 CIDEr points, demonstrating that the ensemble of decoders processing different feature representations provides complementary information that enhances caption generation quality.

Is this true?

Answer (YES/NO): NO